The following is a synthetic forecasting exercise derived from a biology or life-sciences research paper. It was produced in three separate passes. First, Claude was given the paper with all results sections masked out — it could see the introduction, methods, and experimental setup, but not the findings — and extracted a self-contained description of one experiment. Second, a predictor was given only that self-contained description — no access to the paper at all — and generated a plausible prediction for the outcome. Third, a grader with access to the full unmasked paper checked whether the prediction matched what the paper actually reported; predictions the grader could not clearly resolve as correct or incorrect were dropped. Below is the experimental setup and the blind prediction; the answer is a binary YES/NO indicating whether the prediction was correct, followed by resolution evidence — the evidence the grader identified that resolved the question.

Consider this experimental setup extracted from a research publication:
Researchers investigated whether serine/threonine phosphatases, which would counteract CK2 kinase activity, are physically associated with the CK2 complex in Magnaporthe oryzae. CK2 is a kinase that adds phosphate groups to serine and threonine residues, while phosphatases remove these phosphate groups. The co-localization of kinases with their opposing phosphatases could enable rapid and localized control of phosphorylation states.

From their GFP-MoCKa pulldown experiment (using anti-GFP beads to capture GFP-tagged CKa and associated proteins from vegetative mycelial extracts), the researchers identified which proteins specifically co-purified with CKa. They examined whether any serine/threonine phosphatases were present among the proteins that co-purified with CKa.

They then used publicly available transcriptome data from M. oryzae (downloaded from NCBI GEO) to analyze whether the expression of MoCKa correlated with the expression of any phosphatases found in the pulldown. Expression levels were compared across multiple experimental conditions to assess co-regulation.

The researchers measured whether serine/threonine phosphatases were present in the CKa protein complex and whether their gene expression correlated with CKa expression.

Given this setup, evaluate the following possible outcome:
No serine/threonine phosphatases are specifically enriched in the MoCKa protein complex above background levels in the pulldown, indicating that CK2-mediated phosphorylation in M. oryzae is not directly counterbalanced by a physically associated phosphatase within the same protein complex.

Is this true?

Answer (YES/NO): NO